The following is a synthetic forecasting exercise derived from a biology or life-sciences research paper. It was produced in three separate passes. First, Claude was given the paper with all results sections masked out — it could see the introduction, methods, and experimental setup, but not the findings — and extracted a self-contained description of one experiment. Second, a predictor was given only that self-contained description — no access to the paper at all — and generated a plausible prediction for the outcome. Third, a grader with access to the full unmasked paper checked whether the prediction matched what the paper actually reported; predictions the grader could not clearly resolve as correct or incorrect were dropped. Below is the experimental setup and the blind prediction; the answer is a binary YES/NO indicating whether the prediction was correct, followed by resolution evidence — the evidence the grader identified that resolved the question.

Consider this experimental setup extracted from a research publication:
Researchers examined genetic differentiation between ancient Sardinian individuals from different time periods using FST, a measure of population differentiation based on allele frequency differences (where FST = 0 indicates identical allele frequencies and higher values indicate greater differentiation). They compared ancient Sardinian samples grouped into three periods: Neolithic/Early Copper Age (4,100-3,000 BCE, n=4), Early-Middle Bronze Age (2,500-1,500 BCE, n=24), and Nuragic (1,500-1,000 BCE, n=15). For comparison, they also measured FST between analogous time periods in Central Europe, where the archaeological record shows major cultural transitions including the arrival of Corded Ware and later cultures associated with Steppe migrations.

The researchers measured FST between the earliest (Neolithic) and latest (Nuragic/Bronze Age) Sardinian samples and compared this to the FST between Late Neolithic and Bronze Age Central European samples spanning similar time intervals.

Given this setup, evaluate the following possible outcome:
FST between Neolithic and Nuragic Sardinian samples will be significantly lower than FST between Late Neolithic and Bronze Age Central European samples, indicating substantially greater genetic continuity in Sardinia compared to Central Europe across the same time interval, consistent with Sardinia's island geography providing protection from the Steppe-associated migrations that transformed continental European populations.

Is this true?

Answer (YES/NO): YES